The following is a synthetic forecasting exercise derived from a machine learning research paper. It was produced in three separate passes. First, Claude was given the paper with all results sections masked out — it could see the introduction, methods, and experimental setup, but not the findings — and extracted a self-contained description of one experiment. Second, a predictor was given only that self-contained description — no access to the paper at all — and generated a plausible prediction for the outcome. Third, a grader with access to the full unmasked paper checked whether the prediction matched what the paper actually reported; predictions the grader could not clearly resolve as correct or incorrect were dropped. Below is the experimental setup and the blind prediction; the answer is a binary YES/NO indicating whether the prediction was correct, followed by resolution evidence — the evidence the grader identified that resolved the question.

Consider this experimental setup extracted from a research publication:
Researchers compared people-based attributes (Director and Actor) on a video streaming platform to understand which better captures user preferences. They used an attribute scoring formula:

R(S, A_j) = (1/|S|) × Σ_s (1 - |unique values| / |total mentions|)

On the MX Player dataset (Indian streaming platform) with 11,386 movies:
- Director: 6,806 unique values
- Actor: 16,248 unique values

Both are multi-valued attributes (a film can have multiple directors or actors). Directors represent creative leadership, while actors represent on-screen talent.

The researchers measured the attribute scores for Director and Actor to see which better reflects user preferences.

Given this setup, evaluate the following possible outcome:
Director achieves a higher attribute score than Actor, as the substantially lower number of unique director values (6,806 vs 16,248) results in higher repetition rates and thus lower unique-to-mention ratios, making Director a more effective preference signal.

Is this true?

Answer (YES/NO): NO